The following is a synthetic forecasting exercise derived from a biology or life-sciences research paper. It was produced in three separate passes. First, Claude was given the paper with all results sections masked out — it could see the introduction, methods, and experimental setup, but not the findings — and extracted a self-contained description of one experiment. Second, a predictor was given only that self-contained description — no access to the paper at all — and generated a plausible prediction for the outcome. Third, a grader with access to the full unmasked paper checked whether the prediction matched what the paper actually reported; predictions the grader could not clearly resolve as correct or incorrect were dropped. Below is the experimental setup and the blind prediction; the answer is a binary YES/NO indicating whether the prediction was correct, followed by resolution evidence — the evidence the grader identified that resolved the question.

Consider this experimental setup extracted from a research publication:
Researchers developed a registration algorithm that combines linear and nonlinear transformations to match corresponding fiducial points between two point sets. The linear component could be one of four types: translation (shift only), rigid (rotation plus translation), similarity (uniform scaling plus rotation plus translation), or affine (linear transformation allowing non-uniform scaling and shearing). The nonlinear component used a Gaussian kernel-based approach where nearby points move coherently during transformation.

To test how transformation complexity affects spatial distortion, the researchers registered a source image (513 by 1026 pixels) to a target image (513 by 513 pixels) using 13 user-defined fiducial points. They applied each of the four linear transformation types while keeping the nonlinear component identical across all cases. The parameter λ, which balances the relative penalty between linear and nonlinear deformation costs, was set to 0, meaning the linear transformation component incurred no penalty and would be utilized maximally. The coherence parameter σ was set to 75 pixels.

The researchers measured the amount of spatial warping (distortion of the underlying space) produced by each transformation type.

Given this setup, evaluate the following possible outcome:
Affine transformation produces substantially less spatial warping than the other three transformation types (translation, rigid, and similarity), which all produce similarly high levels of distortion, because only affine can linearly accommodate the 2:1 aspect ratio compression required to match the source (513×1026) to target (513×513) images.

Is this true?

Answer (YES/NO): NO